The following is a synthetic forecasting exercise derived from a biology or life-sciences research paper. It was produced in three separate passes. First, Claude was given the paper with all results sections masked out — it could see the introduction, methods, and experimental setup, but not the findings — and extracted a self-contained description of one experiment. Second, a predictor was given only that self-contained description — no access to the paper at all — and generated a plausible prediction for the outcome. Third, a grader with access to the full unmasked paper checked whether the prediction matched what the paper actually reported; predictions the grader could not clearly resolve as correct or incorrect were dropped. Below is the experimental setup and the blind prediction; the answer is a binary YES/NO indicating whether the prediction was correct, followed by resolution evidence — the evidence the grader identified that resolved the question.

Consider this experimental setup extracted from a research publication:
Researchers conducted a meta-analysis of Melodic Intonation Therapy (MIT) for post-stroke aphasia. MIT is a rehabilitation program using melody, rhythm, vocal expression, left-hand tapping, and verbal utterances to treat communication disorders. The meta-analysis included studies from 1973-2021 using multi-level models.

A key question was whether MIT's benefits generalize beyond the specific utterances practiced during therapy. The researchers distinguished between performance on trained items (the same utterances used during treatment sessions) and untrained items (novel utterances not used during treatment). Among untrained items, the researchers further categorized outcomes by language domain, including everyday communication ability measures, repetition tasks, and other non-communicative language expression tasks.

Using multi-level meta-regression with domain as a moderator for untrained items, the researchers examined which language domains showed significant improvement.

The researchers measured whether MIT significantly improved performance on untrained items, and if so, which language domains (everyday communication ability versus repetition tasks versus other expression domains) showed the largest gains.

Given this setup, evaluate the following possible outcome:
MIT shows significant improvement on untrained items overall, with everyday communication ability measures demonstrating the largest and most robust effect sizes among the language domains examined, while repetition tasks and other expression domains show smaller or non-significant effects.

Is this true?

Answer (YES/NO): NO